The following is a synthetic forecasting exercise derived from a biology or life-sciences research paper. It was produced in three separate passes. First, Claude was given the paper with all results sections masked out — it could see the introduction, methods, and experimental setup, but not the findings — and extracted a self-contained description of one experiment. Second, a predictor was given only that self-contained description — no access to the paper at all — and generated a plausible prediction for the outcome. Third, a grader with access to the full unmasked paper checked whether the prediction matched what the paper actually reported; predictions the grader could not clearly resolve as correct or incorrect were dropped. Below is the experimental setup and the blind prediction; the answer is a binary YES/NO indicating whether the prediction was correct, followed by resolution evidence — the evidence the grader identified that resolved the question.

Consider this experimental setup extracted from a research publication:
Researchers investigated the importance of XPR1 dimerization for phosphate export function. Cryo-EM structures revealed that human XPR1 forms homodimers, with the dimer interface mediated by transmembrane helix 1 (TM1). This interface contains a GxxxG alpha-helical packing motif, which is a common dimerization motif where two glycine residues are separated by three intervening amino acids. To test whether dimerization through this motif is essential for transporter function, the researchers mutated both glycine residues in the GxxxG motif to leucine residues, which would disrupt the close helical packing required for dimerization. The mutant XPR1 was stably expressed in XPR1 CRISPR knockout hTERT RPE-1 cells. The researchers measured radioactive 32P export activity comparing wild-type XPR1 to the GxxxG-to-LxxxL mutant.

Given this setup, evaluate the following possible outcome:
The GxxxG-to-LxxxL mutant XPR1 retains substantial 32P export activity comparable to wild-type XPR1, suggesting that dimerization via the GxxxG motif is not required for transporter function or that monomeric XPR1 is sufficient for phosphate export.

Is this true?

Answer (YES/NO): NO